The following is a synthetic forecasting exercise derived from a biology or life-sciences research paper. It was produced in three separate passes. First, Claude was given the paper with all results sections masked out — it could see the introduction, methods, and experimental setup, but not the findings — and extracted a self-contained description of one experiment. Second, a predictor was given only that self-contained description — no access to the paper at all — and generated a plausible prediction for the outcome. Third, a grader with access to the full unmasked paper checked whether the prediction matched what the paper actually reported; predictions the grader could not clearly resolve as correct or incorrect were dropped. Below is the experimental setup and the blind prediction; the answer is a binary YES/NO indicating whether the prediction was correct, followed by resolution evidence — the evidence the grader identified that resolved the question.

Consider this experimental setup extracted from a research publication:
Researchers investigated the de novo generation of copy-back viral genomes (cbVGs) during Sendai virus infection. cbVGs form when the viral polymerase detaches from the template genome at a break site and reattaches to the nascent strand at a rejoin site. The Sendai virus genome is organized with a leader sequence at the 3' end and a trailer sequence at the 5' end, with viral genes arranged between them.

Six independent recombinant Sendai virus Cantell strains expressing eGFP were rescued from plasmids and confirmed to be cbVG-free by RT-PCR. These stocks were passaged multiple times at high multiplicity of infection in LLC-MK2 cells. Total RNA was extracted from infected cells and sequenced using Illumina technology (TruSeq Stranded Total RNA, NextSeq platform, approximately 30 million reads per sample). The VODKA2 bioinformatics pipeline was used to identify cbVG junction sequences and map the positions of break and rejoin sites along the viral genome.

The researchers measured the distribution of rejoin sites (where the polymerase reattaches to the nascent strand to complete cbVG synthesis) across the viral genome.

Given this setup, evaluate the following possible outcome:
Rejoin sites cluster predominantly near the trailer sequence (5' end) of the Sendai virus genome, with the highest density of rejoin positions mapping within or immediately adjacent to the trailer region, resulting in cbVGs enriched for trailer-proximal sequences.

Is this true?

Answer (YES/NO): YES